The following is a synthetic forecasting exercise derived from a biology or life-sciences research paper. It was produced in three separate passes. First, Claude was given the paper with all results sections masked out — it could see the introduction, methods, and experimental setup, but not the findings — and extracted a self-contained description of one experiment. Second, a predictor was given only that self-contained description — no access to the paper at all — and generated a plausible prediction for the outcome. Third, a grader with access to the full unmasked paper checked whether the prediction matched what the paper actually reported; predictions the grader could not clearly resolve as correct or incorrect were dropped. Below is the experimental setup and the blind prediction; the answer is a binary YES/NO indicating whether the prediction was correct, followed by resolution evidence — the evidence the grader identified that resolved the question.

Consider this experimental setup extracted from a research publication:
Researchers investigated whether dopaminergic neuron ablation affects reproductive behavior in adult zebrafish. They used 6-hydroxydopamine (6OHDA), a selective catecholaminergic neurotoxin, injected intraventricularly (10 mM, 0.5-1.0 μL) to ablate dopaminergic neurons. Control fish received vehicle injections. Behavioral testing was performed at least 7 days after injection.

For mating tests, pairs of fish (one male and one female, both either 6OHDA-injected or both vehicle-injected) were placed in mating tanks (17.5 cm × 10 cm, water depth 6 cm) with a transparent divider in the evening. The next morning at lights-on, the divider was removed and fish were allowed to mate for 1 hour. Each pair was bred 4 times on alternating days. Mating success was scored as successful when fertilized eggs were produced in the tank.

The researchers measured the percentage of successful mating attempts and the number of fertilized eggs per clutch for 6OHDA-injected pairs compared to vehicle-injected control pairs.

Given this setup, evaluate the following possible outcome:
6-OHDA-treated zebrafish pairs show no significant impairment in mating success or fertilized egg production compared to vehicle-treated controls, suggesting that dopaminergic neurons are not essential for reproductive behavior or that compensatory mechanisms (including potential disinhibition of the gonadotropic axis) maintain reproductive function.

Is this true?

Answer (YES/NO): NO